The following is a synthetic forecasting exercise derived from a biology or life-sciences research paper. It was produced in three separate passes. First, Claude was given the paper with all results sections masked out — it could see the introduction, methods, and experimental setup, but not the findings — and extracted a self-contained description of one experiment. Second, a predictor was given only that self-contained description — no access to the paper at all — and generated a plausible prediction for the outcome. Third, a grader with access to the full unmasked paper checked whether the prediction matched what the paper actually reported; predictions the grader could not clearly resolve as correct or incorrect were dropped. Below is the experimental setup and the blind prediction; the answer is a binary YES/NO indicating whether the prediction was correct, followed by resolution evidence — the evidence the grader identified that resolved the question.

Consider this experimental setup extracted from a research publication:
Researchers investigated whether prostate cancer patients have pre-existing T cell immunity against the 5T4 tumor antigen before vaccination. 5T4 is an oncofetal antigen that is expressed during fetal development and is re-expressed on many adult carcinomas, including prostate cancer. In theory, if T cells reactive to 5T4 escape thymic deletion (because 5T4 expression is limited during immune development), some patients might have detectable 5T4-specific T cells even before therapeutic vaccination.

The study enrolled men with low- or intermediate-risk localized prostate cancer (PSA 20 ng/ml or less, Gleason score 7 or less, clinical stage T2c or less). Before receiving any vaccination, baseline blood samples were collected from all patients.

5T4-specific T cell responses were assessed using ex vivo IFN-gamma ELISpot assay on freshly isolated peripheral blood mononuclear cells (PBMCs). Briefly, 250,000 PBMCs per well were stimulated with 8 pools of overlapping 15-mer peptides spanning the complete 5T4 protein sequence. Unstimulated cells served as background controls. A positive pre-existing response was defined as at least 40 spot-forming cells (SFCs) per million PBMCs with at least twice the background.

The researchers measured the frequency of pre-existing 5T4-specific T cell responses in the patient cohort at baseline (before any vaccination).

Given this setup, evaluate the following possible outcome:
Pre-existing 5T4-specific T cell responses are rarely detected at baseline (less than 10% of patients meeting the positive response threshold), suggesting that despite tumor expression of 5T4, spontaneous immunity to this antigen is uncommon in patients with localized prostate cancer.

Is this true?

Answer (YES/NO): YES